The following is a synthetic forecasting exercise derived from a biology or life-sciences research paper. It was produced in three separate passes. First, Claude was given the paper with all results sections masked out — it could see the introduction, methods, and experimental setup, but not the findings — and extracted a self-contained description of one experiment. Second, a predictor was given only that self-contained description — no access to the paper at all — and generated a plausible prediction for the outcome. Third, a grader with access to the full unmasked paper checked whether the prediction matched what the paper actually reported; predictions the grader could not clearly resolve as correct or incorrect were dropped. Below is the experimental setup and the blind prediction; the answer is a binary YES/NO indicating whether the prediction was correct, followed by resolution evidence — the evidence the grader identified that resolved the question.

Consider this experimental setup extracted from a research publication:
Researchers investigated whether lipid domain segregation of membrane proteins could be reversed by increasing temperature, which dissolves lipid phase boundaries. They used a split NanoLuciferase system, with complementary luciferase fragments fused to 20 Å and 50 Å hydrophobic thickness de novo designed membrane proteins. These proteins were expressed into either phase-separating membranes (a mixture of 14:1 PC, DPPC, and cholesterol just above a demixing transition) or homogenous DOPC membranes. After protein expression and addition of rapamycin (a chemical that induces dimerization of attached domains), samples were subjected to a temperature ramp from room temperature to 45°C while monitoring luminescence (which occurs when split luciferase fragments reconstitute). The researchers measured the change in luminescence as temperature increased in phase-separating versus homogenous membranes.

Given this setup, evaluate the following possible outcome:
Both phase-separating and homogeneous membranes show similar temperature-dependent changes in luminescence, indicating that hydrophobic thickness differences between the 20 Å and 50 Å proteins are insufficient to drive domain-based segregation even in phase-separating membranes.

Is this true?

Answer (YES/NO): NO